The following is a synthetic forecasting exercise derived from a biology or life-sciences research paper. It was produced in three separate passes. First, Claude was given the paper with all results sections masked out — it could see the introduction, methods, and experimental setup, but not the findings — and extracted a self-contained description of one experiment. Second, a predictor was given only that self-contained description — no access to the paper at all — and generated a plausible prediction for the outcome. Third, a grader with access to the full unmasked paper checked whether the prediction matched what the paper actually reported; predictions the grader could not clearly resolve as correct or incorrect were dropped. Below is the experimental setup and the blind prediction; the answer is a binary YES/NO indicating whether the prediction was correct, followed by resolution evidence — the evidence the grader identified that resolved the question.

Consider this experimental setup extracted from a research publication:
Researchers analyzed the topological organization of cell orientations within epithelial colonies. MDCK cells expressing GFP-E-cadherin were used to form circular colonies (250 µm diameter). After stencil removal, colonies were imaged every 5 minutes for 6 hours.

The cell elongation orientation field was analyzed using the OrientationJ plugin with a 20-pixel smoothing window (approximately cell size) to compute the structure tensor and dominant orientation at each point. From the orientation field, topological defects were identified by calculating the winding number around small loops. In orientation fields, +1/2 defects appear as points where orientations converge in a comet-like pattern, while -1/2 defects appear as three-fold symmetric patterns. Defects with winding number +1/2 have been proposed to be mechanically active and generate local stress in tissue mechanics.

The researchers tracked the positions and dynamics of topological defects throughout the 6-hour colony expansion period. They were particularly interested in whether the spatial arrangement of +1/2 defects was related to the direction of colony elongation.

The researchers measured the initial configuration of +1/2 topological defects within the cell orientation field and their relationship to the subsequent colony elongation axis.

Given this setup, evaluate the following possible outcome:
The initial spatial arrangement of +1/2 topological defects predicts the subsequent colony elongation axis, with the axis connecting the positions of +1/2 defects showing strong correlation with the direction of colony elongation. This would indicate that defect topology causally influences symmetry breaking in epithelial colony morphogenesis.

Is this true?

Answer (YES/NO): NO